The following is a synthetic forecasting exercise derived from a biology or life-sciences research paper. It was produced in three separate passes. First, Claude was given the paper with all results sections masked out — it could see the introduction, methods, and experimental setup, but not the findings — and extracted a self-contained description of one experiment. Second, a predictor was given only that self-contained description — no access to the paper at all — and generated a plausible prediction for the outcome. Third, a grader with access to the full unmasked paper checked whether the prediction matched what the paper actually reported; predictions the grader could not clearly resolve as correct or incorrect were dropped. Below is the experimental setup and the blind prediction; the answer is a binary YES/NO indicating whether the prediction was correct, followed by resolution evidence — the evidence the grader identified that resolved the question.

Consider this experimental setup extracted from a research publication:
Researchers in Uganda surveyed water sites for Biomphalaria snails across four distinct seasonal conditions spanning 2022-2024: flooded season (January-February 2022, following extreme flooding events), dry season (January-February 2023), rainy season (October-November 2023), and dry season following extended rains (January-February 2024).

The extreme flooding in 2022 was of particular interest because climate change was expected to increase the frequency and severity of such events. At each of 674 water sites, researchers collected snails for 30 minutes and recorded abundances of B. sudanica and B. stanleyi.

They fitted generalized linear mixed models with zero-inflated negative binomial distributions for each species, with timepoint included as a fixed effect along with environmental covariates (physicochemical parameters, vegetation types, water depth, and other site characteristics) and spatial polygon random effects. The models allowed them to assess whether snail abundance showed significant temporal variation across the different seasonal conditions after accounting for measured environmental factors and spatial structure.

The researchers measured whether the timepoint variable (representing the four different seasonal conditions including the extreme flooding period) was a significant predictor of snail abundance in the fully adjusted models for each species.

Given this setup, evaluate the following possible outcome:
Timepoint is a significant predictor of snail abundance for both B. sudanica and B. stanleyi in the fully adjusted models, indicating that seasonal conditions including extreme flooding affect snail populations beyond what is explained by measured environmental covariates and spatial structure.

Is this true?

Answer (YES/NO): YES